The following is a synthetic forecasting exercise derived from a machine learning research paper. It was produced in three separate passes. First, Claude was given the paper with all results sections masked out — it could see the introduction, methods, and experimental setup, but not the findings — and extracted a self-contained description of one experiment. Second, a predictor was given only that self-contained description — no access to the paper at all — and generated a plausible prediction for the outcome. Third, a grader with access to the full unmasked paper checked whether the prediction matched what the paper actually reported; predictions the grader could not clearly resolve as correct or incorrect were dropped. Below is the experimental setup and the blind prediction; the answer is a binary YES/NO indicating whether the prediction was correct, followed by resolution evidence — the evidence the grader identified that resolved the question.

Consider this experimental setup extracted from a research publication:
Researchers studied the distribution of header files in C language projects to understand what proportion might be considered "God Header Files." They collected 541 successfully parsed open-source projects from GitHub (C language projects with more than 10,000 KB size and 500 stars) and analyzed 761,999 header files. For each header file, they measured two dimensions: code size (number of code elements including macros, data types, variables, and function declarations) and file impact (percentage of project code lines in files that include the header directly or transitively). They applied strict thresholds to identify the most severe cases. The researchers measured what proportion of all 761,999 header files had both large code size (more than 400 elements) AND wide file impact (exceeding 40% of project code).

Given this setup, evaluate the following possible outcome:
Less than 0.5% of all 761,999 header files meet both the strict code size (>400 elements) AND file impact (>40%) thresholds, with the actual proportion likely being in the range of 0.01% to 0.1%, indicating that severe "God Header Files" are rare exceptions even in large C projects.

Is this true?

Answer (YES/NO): YES